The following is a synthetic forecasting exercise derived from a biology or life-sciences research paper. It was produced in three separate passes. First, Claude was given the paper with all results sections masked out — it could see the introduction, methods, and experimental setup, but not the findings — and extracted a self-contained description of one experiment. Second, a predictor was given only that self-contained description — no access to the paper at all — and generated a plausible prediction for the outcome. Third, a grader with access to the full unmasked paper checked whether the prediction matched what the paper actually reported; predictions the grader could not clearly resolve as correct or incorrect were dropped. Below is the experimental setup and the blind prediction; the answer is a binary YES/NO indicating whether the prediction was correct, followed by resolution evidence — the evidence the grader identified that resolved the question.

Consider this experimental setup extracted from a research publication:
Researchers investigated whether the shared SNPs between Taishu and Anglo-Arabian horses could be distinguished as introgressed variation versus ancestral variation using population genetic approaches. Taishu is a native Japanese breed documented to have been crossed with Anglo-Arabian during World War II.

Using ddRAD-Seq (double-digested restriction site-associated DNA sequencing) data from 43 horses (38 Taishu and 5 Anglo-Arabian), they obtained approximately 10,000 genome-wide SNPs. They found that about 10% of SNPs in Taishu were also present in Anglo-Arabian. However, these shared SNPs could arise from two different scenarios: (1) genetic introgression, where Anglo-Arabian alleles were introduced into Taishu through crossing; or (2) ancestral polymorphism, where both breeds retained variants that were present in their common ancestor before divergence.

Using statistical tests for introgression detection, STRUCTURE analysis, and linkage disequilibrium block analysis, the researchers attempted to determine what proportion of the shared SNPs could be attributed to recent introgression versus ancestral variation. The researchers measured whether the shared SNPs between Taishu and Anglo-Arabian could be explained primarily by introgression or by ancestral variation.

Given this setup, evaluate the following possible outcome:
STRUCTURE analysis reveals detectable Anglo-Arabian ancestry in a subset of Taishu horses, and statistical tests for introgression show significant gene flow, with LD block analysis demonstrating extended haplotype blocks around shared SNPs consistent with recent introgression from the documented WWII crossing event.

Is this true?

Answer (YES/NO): NO